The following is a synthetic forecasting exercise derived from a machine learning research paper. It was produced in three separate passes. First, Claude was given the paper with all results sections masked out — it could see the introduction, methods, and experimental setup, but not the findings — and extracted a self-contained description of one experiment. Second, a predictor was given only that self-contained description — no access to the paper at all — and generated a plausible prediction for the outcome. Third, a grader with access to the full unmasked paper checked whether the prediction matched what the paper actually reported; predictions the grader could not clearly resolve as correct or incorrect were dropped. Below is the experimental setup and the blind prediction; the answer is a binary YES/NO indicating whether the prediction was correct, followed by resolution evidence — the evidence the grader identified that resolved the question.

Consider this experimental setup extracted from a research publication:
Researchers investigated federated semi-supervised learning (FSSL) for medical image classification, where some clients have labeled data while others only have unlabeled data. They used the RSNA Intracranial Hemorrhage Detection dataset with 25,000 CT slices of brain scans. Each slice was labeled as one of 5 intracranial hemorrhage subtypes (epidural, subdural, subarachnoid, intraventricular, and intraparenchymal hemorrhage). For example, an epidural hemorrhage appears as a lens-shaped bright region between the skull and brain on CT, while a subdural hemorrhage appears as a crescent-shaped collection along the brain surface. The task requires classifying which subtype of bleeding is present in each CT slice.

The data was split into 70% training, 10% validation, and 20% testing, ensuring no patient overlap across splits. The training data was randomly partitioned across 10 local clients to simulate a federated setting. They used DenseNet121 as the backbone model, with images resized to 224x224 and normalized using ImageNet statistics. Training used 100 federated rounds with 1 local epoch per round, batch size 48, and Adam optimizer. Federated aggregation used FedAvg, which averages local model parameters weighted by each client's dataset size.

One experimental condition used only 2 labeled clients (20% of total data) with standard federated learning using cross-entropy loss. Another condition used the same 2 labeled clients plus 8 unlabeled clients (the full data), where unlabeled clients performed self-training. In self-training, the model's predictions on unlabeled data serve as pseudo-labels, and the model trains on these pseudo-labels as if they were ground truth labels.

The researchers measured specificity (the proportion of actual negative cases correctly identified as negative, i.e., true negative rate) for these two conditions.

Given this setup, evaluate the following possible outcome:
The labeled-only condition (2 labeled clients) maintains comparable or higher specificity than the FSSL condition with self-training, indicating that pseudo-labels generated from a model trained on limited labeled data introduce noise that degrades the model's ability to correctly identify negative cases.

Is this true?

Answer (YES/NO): YES